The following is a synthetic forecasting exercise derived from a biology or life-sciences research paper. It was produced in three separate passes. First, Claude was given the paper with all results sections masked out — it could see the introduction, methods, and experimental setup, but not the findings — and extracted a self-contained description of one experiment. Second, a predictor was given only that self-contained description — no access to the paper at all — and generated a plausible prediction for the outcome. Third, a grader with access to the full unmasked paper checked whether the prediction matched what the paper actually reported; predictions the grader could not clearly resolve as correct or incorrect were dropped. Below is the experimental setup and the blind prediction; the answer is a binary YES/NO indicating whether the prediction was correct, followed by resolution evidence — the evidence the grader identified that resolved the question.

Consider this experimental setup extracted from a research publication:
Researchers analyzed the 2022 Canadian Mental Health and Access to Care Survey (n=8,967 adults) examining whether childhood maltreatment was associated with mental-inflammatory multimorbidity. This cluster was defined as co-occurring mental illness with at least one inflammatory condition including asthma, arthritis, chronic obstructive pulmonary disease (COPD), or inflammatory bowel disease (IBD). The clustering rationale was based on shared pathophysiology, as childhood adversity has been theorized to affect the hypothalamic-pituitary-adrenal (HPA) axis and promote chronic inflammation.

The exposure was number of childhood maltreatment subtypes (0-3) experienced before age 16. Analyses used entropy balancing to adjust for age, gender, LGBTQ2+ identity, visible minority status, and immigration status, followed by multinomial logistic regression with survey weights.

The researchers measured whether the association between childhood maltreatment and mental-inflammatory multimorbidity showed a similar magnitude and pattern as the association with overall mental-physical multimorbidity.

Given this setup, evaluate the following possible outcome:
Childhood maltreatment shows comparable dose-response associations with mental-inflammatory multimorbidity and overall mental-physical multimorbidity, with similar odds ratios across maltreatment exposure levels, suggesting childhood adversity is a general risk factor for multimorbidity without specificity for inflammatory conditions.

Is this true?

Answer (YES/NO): YES